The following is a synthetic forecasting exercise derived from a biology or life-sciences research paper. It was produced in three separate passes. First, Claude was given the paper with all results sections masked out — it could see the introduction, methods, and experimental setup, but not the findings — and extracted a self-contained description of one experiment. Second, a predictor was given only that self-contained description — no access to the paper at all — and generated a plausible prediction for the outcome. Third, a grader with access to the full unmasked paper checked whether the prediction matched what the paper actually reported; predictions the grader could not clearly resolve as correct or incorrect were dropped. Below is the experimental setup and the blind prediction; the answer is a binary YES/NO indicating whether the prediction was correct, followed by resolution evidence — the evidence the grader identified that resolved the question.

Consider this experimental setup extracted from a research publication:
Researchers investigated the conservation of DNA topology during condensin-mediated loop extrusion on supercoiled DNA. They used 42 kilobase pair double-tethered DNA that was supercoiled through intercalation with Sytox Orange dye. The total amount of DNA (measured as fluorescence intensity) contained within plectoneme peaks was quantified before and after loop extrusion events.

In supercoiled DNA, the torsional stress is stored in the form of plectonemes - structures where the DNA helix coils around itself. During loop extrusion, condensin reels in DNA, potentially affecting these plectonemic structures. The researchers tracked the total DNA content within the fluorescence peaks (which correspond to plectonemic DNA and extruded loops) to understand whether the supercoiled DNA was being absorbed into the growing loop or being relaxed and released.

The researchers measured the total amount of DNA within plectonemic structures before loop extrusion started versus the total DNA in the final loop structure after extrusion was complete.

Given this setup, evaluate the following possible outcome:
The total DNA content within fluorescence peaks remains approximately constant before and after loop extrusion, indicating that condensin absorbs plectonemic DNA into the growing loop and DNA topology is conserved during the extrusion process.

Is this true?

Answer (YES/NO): YES